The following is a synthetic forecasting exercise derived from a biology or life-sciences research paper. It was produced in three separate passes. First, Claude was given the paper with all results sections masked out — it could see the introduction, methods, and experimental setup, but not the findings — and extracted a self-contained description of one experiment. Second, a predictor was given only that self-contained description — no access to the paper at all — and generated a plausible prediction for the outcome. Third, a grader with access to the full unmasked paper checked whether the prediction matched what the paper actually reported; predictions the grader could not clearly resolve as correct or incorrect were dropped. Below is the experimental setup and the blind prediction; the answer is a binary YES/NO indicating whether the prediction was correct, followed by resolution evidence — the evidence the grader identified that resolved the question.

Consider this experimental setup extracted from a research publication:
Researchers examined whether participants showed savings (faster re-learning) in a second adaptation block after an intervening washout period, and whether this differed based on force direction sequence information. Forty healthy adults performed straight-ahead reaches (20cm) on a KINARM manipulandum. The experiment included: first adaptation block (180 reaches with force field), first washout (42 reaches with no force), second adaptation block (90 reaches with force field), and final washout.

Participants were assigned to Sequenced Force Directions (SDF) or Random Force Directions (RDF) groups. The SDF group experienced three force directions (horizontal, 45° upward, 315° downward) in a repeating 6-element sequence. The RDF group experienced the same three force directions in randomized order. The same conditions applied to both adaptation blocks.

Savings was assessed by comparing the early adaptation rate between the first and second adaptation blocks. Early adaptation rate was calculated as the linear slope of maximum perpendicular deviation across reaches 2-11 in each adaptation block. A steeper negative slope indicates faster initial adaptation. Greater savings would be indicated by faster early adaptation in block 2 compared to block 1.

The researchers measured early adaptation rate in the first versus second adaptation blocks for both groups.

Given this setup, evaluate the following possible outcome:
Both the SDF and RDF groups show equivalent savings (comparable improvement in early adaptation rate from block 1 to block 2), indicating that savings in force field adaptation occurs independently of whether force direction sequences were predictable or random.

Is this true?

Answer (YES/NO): NO